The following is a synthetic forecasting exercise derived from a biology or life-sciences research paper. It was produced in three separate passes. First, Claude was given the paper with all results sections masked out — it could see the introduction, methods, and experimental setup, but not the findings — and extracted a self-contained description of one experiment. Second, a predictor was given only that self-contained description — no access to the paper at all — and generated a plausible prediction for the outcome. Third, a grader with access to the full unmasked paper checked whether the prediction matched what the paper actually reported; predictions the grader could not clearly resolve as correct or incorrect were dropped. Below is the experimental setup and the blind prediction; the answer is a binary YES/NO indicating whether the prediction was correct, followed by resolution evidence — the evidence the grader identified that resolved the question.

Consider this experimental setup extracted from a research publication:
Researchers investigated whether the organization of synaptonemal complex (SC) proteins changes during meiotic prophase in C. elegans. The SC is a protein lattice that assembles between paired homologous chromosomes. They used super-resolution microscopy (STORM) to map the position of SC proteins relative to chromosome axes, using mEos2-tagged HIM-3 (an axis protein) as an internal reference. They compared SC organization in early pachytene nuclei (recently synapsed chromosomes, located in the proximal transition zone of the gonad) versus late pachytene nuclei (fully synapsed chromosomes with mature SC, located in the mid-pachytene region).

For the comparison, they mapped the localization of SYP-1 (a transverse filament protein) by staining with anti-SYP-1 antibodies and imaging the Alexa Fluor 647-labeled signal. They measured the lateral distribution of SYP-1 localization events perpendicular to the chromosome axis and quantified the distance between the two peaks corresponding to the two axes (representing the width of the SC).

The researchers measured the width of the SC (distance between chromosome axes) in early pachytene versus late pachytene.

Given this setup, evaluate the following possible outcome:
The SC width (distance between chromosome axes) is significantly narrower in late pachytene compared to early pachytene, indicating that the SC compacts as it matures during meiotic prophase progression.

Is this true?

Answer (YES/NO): NO